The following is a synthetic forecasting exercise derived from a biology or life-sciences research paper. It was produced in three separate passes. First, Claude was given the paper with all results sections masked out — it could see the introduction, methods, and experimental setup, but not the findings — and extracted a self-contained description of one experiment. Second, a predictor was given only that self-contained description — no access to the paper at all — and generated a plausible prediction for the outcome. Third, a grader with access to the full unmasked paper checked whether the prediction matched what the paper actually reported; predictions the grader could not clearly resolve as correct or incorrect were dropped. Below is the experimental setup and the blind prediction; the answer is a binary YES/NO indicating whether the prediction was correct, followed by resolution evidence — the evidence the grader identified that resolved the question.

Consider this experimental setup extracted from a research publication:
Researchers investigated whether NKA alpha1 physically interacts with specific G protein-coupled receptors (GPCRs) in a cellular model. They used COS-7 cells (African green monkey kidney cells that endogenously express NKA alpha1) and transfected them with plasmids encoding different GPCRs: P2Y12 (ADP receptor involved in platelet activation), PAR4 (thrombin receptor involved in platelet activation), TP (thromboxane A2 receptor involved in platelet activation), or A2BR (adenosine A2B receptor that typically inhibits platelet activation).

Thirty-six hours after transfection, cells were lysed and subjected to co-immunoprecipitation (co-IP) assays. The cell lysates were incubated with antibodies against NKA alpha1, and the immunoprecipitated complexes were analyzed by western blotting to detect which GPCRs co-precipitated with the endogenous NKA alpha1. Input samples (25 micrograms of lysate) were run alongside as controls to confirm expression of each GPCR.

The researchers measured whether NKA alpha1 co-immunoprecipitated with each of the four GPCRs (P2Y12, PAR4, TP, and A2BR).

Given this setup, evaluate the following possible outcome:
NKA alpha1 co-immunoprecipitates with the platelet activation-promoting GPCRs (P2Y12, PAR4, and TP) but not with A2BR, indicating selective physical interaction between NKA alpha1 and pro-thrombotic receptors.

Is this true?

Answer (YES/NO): YES